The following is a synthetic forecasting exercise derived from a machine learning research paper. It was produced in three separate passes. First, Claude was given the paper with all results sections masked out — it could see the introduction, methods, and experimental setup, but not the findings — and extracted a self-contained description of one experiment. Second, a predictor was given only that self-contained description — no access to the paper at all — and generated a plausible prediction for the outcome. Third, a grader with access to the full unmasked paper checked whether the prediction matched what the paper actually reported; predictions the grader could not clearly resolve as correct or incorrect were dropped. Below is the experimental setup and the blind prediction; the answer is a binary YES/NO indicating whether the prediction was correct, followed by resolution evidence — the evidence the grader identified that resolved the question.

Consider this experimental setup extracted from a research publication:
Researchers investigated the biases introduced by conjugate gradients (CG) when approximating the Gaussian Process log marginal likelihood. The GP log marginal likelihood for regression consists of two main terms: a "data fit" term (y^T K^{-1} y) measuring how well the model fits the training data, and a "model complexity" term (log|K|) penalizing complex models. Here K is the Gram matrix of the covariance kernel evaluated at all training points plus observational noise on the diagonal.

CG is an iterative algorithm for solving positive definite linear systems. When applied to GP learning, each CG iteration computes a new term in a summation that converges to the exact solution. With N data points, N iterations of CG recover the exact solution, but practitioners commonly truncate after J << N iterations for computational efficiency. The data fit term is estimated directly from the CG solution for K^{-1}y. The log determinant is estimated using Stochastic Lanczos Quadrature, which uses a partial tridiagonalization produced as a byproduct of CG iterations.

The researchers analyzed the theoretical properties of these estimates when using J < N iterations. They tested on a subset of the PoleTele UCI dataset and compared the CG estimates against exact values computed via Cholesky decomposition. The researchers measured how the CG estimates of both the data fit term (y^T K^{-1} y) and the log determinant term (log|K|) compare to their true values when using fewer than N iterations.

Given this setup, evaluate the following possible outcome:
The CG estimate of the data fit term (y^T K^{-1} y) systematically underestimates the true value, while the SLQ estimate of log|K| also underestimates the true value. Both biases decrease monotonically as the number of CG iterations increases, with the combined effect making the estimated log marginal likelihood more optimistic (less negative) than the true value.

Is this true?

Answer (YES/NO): NO